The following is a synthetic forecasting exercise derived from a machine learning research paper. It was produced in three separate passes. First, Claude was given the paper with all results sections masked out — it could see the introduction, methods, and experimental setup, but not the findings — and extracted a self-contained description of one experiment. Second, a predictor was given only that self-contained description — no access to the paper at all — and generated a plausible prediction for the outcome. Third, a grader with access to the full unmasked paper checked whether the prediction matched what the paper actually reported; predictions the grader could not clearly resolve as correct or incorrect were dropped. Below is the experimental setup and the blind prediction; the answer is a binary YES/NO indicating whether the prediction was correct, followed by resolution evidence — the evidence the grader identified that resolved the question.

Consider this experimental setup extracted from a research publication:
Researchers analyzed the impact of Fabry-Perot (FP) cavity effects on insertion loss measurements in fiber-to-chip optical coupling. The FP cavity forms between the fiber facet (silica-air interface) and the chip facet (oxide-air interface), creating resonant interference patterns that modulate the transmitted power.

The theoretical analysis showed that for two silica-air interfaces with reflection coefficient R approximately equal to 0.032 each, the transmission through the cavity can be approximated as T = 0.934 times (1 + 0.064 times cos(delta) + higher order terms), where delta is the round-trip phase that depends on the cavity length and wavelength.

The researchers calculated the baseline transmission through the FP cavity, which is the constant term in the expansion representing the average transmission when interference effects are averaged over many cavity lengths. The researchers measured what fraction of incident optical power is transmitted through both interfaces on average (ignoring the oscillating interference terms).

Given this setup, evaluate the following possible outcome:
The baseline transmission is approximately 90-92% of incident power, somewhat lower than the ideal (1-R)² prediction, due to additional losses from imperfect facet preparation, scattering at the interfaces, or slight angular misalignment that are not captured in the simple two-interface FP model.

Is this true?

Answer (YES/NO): NO